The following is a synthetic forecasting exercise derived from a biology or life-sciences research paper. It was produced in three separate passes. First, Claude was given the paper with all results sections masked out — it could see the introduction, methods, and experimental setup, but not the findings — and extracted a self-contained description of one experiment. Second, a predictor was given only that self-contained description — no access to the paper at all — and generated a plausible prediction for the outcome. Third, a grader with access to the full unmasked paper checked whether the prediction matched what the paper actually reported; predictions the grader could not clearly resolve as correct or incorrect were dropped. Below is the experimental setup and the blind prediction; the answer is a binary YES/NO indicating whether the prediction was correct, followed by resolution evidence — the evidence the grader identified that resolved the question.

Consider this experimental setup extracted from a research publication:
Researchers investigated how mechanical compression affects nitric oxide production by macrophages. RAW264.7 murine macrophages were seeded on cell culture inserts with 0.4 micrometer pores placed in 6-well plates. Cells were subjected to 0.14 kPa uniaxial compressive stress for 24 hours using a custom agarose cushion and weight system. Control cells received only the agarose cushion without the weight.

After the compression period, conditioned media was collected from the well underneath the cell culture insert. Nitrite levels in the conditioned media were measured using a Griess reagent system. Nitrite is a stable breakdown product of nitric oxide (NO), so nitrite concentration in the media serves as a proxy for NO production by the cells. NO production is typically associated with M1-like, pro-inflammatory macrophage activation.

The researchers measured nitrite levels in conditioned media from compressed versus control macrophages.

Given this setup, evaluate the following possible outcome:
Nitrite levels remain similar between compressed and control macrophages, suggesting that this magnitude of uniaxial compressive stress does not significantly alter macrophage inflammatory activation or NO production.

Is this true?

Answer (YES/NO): NO